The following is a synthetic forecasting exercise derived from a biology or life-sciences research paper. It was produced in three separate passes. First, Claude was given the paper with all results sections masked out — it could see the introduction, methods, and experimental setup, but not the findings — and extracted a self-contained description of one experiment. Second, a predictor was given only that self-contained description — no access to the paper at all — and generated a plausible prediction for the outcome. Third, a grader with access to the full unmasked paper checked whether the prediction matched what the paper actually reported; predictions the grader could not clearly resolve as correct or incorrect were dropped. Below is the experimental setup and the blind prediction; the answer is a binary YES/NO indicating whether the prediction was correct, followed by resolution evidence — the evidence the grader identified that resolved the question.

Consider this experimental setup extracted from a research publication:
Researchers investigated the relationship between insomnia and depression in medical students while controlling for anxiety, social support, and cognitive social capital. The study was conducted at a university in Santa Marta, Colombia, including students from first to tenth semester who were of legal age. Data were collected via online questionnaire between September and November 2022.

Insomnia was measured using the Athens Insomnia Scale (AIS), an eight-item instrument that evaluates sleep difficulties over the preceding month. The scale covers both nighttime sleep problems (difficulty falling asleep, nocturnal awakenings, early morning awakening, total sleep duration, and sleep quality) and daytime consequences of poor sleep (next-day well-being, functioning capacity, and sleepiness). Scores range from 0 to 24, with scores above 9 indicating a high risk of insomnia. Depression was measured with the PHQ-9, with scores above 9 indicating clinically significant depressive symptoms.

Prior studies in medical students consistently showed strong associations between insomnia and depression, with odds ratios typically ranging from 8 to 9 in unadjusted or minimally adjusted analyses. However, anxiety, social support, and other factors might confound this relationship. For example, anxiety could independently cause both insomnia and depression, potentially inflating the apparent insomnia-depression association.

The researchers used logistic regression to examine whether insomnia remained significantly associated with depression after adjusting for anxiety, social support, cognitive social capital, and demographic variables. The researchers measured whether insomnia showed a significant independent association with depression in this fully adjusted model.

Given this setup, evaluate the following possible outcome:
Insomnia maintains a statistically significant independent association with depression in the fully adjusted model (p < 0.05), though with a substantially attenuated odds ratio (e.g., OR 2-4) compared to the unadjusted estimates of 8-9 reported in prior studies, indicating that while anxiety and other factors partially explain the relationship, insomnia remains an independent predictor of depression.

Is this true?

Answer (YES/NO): NO